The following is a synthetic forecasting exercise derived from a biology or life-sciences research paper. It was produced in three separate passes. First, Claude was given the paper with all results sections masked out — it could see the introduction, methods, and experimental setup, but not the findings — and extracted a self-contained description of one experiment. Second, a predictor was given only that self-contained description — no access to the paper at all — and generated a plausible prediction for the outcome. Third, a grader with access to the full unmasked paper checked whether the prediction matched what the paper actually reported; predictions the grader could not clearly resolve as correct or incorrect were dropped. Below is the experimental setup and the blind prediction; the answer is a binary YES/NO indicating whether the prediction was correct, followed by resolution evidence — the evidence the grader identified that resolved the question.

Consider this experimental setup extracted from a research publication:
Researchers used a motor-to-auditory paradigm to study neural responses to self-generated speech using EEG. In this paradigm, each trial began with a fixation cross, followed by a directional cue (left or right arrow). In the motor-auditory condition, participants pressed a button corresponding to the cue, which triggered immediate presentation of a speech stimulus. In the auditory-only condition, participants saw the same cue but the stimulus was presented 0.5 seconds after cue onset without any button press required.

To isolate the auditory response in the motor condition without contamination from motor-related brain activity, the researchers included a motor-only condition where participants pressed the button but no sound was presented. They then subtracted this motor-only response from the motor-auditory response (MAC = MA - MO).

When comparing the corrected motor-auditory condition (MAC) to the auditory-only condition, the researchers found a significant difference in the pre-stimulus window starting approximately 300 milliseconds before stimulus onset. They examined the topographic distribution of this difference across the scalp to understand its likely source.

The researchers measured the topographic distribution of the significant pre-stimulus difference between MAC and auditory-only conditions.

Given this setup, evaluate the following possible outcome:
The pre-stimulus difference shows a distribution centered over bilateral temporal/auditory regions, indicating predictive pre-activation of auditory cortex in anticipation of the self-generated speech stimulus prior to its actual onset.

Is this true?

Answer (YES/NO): NO